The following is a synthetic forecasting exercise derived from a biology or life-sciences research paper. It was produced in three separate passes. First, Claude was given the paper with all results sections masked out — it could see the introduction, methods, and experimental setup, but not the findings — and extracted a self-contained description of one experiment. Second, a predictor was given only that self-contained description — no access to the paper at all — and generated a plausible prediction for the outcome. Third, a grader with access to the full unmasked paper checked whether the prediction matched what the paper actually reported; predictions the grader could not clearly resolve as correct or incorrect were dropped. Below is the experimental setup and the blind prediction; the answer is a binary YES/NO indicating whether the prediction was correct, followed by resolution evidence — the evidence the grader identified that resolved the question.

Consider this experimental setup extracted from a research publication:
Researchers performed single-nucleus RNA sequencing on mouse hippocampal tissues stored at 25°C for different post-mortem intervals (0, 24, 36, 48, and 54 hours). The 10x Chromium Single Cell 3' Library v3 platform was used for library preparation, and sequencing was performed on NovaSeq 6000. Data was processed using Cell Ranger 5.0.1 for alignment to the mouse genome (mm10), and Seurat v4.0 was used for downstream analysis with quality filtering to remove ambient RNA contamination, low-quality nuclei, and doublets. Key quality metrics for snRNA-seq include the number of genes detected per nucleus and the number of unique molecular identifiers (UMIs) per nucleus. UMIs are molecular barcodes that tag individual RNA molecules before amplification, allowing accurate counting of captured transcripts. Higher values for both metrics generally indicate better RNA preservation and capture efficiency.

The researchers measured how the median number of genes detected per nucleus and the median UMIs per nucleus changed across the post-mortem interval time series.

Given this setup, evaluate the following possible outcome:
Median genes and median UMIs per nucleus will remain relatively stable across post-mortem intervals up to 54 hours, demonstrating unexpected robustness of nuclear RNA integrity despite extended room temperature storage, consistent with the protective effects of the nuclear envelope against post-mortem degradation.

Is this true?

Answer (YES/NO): NO